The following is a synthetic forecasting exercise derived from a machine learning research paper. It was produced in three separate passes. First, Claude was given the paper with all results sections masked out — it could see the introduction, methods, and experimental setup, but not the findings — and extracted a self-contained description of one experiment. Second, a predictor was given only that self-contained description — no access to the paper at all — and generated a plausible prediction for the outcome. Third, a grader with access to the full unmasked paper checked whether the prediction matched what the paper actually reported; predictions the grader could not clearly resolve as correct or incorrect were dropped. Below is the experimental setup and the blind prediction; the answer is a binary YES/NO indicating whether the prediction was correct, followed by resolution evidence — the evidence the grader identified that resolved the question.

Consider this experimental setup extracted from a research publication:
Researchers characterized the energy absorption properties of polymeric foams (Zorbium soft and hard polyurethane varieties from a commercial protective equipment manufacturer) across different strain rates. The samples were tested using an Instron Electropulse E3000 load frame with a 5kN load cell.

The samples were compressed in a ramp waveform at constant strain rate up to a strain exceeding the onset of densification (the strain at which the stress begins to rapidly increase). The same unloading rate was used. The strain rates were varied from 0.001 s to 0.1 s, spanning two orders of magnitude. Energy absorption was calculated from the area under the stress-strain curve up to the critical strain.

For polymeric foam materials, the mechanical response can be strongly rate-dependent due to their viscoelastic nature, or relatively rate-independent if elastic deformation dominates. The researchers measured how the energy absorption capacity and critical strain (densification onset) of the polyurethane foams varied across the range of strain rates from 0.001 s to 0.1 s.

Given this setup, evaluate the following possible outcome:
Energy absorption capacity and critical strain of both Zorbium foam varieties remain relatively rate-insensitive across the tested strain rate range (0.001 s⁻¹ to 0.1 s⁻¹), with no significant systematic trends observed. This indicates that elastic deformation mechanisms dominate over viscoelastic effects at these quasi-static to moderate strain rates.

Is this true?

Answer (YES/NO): NO